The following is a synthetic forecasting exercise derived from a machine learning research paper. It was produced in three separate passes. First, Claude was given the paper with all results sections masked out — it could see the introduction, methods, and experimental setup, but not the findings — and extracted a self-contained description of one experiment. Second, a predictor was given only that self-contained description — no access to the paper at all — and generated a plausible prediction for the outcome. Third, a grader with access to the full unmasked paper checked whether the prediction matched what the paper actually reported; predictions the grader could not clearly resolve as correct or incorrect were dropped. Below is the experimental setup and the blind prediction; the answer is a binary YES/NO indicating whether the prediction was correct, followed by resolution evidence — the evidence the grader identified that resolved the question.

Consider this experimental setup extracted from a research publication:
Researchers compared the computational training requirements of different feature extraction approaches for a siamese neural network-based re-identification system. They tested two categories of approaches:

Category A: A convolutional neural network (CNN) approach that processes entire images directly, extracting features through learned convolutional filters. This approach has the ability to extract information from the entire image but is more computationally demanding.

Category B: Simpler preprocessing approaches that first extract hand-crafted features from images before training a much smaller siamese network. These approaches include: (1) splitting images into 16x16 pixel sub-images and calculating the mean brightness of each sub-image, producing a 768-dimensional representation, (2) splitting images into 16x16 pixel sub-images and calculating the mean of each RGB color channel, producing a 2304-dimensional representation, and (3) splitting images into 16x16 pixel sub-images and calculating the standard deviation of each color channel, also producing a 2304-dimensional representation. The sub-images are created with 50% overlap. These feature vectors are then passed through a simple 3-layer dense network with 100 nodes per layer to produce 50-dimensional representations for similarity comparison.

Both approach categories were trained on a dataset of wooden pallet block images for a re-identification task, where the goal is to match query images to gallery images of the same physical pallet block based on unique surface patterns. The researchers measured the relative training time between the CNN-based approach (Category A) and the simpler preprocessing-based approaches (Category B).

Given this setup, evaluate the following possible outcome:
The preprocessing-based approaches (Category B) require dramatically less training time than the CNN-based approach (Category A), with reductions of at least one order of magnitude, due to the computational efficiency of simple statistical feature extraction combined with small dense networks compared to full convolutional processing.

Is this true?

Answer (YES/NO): YES